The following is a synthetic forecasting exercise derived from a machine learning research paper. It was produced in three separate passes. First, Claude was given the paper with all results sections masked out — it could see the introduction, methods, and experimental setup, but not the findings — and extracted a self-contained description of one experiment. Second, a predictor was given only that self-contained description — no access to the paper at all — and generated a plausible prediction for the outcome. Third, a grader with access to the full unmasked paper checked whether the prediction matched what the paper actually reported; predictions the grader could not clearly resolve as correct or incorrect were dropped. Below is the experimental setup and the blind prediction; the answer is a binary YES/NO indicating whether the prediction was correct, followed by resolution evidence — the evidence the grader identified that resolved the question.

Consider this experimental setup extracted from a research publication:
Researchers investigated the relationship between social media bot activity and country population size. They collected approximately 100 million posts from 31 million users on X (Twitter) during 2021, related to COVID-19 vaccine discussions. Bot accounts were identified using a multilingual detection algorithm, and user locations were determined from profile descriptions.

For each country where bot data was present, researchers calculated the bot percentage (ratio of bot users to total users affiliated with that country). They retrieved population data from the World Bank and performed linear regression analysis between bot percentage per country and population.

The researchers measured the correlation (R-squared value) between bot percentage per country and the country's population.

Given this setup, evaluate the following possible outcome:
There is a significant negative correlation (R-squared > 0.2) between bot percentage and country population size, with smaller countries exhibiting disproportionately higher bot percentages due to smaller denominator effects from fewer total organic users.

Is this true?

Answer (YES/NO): NO